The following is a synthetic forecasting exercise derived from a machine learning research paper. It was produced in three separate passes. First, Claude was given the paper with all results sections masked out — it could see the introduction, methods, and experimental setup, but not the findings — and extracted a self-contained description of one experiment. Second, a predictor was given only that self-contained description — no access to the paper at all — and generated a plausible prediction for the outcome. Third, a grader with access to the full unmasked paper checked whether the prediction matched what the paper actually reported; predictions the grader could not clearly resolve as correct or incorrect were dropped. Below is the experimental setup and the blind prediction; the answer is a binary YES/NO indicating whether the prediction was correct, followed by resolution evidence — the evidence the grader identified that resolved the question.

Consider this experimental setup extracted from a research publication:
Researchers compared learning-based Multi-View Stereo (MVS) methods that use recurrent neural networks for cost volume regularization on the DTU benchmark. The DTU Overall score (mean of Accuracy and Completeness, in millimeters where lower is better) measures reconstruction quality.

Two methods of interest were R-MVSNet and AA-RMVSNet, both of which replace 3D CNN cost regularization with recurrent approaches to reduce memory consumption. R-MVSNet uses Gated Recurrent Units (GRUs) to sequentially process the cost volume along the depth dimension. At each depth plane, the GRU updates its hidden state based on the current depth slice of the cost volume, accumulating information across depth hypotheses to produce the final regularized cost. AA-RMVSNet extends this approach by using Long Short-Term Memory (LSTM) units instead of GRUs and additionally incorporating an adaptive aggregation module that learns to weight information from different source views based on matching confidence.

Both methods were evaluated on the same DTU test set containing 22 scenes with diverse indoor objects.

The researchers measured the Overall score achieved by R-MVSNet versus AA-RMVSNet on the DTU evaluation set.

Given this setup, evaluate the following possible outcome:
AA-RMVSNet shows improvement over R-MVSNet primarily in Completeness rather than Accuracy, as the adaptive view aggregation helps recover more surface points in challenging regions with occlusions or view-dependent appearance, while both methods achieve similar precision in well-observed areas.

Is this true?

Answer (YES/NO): YES